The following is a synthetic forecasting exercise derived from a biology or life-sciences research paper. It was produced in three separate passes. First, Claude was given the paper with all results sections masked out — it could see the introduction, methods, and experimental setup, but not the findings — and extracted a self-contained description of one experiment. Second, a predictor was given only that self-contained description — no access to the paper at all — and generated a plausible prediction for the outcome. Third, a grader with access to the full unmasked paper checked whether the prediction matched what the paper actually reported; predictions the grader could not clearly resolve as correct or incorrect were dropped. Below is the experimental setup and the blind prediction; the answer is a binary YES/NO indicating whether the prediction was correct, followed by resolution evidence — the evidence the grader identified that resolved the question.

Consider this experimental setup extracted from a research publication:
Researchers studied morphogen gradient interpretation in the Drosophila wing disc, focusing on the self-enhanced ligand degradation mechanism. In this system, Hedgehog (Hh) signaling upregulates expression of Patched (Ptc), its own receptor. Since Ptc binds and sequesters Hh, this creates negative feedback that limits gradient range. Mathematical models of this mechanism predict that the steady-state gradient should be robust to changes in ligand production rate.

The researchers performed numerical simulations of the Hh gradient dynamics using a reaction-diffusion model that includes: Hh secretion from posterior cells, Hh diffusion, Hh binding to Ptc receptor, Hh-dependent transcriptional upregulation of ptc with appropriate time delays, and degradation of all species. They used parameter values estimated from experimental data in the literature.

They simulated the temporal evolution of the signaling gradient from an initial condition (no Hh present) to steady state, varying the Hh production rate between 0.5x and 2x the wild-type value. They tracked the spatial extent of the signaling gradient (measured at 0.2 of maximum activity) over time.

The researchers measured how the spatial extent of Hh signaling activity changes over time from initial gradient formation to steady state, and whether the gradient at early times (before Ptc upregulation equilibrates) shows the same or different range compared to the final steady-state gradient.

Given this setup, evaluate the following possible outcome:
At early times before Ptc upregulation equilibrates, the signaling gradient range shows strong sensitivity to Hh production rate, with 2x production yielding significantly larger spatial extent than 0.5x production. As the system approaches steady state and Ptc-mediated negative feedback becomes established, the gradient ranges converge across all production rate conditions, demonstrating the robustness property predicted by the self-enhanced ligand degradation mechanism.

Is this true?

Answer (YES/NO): NO